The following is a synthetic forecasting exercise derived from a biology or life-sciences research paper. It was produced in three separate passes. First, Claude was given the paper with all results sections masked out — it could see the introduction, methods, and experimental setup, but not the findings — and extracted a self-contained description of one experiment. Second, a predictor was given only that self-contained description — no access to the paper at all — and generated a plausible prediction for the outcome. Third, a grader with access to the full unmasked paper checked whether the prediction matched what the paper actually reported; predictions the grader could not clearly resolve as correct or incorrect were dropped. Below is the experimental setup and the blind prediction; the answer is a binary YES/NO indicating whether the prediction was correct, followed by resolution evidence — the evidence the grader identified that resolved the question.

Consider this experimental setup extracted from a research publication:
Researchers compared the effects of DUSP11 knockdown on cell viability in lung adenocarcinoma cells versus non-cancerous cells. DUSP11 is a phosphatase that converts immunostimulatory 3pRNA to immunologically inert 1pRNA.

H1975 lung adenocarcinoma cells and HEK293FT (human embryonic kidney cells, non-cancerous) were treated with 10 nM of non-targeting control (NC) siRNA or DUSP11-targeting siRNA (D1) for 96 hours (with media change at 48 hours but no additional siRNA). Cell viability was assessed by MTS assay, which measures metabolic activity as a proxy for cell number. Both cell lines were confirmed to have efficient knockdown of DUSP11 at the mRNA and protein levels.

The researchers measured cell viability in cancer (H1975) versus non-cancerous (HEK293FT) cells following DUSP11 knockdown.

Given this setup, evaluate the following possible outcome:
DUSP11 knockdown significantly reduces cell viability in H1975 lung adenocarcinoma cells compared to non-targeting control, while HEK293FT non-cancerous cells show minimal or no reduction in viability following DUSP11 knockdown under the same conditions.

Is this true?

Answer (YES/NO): YES